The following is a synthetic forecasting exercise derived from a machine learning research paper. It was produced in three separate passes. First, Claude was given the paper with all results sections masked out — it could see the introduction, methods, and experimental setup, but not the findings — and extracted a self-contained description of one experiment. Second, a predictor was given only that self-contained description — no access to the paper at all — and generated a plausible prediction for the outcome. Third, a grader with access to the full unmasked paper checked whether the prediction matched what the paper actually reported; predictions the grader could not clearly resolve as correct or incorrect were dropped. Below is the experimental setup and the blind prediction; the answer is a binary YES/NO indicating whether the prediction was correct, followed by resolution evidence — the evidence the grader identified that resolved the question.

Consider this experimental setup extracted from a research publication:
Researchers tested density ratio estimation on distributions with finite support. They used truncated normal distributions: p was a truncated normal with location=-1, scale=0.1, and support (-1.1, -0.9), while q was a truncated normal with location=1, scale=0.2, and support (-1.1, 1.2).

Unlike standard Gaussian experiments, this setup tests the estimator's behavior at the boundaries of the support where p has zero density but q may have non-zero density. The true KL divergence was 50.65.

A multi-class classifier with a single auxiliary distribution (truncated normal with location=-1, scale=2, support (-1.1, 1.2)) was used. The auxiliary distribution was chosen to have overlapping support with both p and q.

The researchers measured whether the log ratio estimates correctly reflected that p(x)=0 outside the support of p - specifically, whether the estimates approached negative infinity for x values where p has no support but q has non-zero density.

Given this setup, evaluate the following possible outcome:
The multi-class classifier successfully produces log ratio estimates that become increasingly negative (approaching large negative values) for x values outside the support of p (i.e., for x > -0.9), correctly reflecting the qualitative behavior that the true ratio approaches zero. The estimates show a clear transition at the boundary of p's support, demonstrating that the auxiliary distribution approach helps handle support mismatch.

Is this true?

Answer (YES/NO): YES